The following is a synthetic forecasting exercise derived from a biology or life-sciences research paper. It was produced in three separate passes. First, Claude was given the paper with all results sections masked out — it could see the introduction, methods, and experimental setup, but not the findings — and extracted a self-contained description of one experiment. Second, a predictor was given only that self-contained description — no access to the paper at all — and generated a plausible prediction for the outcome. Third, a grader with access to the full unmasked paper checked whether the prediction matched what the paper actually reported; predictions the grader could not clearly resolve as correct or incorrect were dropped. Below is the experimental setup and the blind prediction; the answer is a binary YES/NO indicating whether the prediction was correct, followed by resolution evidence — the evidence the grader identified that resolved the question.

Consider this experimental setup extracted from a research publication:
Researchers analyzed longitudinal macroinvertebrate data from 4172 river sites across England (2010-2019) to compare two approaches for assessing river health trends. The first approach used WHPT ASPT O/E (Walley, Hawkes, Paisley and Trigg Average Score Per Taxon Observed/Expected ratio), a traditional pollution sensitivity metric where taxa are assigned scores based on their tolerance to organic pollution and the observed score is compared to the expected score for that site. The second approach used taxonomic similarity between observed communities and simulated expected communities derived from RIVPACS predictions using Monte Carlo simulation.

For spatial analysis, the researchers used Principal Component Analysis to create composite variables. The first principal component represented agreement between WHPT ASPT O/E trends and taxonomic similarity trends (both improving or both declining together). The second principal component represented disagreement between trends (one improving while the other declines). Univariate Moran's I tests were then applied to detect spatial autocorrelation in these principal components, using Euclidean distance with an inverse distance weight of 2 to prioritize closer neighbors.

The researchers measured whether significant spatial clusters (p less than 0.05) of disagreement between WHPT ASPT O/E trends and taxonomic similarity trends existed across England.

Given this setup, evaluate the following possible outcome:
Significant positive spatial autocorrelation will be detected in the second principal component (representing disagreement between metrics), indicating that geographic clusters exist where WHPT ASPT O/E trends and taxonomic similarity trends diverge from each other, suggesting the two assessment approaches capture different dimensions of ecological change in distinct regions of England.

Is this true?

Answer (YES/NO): YES